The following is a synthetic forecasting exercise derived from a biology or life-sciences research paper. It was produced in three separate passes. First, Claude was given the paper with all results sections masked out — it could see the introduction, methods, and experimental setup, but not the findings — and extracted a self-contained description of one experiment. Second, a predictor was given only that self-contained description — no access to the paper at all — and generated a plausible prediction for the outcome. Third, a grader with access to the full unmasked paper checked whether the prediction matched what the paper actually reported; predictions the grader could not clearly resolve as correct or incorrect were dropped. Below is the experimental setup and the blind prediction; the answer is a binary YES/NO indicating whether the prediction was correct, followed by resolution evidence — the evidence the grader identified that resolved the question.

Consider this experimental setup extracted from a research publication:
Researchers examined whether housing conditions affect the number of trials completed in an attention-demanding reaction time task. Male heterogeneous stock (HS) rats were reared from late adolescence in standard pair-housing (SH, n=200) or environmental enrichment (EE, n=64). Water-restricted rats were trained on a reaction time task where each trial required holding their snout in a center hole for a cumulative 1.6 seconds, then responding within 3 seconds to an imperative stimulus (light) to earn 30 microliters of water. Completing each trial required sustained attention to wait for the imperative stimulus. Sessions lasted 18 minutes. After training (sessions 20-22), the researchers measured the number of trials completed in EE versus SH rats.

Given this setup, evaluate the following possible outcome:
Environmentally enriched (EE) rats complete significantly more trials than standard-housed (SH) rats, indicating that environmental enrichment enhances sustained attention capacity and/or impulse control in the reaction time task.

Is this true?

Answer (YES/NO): YES